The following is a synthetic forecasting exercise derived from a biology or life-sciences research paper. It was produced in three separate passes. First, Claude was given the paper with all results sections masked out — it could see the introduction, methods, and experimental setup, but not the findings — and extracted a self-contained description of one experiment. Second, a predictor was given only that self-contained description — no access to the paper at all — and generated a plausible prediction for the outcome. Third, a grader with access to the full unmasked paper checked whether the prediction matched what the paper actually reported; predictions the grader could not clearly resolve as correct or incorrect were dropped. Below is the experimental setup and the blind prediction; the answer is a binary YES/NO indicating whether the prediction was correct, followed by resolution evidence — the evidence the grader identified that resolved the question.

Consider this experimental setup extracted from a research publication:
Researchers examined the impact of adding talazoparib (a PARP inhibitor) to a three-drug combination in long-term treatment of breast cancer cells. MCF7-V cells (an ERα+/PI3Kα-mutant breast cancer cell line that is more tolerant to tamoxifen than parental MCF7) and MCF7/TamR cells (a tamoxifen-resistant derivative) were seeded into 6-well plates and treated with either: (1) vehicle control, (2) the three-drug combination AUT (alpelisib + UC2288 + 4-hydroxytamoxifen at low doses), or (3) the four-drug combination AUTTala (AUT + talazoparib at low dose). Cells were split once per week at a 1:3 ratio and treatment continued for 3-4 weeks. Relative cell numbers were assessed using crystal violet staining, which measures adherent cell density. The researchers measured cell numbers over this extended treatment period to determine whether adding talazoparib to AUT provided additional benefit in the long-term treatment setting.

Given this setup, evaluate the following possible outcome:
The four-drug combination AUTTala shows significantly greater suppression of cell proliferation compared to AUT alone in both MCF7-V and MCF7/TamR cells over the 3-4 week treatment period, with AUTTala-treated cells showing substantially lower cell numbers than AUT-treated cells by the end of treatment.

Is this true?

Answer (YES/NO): YES